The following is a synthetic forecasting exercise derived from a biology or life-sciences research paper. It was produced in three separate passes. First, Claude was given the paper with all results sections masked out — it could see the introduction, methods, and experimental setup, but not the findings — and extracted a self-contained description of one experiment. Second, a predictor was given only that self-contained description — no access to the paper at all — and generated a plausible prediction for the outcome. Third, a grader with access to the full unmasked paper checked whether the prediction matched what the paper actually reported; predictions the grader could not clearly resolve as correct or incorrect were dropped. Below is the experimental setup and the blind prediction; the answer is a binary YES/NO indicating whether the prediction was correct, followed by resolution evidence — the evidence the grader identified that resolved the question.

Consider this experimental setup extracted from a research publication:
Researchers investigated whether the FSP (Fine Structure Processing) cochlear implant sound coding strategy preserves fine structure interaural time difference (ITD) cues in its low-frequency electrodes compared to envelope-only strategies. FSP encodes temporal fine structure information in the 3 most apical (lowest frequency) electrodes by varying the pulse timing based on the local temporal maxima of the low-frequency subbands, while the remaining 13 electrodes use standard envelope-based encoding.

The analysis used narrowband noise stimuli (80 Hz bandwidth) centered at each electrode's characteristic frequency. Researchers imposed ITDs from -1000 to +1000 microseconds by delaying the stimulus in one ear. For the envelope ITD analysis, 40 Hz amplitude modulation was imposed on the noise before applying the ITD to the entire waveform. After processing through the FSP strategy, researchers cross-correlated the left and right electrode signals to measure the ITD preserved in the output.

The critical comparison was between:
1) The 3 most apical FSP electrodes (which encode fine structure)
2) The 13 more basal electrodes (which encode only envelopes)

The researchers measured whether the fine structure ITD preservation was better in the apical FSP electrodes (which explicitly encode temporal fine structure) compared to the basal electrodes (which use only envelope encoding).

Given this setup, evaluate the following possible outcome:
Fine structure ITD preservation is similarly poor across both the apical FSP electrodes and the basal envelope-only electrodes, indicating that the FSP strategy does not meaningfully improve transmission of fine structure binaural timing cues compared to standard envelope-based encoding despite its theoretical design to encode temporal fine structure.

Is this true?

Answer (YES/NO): NO